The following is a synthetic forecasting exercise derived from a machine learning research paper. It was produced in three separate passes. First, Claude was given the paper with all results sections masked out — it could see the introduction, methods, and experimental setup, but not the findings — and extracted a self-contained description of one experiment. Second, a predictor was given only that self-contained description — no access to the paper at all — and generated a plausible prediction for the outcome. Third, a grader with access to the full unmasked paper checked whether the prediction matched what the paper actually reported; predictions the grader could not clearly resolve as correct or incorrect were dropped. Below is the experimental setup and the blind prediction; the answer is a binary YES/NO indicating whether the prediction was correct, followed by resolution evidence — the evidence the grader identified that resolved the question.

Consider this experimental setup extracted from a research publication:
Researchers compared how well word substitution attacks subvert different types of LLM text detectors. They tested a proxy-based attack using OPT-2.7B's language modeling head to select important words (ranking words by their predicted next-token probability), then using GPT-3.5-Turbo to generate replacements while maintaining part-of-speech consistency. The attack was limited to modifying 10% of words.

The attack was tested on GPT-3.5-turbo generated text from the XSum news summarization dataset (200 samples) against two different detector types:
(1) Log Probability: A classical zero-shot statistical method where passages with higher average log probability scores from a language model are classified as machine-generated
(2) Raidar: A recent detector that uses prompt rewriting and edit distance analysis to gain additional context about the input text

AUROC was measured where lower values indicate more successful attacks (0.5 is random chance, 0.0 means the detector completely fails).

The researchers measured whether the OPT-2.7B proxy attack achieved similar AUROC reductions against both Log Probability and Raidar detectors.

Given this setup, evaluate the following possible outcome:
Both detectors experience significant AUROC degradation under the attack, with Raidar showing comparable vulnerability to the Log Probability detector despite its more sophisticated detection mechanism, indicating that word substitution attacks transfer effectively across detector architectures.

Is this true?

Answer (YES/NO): NO